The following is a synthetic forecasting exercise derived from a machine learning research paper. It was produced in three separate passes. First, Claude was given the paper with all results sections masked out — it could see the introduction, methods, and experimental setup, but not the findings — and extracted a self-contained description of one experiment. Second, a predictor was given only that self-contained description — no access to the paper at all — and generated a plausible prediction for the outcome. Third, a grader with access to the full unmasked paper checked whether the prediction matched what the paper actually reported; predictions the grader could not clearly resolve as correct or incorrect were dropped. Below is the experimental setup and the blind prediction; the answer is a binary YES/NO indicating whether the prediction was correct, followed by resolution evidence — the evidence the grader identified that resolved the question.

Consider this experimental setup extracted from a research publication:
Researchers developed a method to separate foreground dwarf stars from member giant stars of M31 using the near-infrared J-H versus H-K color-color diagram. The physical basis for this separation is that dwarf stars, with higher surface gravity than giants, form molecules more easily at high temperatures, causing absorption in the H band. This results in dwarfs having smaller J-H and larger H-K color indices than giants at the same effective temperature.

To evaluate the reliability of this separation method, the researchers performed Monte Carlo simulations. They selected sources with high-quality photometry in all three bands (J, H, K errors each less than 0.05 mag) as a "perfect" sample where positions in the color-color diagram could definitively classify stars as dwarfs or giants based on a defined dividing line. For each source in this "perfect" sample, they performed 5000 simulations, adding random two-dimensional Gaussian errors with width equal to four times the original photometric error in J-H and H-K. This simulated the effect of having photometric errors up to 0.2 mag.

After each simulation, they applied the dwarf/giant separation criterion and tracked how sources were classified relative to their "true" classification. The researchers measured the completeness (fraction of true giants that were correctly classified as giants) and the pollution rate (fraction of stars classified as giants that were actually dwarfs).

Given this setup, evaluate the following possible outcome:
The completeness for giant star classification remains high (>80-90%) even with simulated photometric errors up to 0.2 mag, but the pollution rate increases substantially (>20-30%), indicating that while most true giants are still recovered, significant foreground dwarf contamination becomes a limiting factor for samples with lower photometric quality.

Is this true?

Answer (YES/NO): NO